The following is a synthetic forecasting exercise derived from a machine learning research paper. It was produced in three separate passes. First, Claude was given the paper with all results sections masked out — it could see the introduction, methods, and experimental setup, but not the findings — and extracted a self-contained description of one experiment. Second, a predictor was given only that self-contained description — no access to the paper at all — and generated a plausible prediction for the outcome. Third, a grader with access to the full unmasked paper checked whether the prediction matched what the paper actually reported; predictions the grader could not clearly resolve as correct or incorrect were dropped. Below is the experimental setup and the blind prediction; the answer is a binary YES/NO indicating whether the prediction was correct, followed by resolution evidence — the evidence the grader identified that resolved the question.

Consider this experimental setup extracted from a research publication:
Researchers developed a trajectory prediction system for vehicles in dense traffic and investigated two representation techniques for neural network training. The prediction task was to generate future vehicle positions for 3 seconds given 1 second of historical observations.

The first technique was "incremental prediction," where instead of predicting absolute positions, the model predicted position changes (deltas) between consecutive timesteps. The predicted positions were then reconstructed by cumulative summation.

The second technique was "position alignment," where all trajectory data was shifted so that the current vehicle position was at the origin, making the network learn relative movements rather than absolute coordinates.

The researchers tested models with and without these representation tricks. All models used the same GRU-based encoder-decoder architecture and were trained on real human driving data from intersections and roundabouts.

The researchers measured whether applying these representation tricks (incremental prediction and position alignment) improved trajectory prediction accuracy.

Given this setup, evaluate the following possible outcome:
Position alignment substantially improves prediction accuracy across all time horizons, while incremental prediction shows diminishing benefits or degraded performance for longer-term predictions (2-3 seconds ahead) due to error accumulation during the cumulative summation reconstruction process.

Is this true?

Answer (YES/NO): NO